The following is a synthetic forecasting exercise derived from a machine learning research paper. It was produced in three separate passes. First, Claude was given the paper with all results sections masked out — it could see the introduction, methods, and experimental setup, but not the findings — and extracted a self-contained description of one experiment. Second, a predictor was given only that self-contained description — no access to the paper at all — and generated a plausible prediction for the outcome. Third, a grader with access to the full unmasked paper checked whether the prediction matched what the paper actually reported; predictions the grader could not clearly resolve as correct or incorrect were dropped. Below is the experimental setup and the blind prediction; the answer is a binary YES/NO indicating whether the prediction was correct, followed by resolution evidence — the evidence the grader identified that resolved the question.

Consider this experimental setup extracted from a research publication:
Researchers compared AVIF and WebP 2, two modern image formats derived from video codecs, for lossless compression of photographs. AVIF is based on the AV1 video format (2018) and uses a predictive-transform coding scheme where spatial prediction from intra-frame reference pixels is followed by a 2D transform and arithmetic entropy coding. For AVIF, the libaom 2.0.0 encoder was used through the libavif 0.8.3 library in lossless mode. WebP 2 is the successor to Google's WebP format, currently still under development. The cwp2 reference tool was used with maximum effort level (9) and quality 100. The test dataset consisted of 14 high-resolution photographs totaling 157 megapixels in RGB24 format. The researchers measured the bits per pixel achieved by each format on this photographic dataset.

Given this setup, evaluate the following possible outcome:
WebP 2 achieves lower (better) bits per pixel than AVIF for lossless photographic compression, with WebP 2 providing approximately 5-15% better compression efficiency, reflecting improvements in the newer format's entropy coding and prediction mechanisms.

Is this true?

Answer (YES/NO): NO